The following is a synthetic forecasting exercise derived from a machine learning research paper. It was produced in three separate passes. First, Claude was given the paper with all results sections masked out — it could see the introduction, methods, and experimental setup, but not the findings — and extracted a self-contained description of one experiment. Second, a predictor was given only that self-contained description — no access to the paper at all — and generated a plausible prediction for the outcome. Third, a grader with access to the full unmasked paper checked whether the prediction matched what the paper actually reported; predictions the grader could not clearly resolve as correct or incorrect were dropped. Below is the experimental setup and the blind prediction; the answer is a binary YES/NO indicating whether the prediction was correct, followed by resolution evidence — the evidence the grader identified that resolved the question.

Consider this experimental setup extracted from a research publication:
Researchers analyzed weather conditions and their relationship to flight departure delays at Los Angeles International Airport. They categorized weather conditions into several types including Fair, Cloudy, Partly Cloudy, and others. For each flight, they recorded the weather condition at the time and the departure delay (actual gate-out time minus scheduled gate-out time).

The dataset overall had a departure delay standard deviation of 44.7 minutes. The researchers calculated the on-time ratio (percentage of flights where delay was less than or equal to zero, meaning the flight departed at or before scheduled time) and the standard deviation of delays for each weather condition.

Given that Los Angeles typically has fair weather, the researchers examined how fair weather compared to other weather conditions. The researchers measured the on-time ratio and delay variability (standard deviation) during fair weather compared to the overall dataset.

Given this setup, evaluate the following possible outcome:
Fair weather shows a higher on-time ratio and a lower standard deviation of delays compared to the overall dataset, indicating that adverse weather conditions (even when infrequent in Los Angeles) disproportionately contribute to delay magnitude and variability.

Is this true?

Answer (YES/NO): NO